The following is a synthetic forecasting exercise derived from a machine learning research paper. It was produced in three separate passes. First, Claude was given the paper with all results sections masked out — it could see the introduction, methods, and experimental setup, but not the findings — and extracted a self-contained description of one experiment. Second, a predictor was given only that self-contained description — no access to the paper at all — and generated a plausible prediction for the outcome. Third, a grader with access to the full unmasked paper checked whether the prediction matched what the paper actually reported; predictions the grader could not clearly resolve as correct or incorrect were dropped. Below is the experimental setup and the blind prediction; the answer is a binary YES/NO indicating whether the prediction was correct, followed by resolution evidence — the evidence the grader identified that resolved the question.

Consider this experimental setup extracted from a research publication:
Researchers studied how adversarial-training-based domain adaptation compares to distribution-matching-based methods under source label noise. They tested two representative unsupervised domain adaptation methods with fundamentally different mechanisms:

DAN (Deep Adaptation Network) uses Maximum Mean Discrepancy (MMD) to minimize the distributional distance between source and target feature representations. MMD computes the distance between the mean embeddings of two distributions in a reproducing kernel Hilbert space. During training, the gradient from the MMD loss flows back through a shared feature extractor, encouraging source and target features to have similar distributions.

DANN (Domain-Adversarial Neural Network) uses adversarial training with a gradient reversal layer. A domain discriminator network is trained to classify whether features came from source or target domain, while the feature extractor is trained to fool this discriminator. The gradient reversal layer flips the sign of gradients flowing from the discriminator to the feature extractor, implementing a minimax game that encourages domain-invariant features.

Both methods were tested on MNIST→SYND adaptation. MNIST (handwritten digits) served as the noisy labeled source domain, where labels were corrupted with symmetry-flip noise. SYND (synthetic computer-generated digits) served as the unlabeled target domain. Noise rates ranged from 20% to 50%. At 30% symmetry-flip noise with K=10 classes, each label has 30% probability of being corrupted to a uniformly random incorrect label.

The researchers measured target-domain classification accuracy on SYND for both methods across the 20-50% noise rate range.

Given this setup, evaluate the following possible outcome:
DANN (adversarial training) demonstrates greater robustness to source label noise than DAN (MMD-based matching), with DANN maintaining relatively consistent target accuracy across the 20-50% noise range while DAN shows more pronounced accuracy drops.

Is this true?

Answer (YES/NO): NO